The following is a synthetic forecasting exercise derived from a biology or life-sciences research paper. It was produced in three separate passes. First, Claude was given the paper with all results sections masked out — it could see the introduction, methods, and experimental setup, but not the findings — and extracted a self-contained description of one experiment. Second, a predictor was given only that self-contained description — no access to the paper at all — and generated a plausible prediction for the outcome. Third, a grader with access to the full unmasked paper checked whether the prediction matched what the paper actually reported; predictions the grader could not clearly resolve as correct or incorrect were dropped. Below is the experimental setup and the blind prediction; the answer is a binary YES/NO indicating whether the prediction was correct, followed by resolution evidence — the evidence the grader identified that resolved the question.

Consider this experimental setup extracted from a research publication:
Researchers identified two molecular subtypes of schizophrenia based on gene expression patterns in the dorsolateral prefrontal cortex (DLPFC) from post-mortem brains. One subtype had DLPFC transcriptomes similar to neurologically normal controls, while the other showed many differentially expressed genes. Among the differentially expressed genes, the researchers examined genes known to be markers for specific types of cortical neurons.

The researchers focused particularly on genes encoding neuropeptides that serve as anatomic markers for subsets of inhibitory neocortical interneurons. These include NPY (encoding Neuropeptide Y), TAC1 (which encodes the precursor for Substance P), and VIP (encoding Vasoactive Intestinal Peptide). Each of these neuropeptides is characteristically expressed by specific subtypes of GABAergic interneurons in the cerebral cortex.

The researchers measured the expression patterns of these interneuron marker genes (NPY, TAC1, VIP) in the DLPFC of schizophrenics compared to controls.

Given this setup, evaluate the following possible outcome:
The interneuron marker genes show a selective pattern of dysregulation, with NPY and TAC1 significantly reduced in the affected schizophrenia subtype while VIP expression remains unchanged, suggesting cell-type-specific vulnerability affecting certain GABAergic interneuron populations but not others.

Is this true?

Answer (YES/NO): NO